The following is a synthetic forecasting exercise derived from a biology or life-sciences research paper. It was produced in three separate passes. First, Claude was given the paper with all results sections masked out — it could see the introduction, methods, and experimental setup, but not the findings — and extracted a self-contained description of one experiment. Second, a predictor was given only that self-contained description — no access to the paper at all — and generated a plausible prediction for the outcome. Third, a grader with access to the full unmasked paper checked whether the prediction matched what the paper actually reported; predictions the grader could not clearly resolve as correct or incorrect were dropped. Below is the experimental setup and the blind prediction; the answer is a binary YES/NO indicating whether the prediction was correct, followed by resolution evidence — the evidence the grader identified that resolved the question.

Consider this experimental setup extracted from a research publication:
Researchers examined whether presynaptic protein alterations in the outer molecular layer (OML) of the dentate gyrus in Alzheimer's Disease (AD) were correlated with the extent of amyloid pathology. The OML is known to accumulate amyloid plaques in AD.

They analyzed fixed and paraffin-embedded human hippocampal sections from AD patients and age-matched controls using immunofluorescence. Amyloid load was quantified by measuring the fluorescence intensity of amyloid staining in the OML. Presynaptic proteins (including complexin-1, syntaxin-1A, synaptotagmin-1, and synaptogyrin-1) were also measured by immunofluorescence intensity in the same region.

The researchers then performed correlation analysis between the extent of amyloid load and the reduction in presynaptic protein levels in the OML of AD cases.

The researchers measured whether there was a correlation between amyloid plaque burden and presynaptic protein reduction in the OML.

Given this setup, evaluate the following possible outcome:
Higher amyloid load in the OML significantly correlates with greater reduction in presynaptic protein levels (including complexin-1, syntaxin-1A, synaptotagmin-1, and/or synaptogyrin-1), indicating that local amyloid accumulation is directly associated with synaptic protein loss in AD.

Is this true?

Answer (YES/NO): NO